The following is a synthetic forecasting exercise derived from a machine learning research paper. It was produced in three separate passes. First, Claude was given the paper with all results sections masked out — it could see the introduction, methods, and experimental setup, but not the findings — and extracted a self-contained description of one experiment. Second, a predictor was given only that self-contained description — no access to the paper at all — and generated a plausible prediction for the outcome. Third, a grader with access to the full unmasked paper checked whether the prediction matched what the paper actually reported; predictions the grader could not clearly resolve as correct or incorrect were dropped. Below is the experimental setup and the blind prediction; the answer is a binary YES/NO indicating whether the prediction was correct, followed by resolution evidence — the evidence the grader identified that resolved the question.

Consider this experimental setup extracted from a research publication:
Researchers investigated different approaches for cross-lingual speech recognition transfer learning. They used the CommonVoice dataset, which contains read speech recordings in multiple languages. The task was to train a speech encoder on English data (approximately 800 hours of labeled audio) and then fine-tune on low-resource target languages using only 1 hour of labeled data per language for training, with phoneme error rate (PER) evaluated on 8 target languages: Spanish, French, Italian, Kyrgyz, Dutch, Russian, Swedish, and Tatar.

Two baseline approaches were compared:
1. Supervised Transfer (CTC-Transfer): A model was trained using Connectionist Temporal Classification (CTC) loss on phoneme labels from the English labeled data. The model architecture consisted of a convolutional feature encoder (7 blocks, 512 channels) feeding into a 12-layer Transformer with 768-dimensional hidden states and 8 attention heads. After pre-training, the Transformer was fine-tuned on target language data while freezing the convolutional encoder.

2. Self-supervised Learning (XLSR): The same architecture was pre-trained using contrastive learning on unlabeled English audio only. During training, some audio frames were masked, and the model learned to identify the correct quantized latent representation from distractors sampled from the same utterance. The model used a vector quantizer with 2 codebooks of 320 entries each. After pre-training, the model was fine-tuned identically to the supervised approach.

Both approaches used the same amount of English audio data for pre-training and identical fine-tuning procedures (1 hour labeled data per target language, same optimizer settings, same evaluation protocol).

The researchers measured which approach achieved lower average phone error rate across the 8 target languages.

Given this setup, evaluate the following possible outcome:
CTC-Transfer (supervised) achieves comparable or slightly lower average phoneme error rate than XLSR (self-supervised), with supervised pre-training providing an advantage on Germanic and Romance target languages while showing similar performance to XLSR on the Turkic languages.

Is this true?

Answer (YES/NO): NO